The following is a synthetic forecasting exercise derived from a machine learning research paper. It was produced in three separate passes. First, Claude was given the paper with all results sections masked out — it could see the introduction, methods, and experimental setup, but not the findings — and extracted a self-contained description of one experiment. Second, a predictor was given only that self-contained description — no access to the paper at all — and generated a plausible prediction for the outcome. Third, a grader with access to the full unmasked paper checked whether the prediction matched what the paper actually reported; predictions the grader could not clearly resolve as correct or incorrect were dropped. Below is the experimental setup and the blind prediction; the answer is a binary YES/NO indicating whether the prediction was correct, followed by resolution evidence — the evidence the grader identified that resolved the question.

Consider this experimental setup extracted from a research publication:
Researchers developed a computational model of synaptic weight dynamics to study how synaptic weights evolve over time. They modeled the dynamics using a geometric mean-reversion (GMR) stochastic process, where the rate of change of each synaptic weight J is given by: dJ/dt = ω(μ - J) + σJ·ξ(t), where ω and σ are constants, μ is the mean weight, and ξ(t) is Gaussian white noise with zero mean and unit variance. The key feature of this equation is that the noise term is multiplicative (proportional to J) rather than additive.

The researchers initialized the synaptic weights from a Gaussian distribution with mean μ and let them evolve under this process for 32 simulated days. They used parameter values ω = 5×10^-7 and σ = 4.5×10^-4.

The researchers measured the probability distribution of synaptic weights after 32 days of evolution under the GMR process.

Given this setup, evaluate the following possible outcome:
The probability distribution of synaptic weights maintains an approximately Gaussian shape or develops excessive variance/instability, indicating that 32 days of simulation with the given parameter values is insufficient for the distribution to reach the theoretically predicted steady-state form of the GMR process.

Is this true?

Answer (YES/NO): NO